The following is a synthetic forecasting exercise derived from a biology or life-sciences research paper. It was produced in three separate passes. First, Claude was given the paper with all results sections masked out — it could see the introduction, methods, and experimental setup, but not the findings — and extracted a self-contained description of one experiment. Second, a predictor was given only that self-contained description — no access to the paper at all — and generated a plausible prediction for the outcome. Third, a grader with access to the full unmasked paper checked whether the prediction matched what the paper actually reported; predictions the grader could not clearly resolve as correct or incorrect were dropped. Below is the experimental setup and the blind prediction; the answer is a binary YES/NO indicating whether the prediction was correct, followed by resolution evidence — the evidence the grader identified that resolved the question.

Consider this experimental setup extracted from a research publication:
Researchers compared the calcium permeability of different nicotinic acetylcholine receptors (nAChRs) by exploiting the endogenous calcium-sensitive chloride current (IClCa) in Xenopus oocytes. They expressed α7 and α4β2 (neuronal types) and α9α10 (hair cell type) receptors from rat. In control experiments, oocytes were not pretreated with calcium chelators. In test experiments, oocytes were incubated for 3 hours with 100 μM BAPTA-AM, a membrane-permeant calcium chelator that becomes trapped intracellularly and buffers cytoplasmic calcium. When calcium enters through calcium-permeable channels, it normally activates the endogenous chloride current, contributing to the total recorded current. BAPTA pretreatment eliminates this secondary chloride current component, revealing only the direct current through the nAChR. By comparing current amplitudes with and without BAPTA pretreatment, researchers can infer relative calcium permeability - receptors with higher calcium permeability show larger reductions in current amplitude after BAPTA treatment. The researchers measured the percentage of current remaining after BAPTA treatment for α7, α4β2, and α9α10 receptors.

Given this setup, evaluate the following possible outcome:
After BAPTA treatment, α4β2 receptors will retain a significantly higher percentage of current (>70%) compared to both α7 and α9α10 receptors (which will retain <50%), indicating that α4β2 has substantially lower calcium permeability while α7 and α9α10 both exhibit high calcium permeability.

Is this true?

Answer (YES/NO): YES